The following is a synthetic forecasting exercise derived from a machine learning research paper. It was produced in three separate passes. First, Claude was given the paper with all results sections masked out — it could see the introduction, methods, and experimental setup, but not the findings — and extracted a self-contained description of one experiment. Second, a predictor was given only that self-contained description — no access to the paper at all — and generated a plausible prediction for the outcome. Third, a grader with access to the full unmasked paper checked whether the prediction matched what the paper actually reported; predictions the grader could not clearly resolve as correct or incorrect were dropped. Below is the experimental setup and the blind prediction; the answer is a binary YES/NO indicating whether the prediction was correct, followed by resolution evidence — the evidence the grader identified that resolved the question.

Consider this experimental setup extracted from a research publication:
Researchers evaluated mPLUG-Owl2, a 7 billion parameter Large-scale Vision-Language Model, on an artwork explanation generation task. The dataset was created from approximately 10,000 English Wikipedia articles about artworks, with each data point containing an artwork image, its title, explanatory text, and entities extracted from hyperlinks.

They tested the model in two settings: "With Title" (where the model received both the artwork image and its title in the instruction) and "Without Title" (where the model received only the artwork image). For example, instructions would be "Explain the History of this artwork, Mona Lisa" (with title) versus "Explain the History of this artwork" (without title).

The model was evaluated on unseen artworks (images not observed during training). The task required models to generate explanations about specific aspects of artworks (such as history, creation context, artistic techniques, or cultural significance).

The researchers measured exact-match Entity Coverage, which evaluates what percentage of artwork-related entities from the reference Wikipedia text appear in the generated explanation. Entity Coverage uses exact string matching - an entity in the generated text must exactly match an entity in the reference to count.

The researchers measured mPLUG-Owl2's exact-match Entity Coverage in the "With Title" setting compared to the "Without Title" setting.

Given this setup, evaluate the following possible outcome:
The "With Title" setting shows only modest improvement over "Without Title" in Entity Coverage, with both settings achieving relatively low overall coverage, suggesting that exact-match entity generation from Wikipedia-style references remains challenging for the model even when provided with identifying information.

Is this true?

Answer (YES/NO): NO